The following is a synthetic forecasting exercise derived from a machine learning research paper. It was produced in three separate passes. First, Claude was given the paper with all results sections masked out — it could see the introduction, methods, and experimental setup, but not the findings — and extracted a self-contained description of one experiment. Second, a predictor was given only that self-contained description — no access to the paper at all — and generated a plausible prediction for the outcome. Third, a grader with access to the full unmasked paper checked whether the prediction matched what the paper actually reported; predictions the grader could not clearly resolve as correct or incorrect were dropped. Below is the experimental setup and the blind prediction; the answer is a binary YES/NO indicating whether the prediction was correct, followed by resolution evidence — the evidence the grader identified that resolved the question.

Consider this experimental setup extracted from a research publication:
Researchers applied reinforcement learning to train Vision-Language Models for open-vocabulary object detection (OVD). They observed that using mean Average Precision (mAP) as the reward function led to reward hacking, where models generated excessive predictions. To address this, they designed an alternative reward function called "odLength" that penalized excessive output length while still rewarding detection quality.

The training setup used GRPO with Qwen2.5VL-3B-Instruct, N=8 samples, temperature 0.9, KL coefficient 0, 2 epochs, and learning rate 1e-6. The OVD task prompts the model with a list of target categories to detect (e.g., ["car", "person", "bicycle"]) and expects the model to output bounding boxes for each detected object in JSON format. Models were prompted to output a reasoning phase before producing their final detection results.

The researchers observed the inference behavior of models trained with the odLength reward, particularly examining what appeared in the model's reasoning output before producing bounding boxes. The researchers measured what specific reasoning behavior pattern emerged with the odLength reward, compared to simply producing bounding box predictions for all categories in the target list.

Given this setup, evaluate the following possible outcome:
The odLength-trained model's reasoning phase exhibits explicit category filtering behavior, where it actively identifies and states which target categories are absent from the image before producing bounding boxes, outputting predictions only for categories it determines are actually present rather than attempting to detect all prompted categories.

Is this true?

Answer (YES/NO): NO